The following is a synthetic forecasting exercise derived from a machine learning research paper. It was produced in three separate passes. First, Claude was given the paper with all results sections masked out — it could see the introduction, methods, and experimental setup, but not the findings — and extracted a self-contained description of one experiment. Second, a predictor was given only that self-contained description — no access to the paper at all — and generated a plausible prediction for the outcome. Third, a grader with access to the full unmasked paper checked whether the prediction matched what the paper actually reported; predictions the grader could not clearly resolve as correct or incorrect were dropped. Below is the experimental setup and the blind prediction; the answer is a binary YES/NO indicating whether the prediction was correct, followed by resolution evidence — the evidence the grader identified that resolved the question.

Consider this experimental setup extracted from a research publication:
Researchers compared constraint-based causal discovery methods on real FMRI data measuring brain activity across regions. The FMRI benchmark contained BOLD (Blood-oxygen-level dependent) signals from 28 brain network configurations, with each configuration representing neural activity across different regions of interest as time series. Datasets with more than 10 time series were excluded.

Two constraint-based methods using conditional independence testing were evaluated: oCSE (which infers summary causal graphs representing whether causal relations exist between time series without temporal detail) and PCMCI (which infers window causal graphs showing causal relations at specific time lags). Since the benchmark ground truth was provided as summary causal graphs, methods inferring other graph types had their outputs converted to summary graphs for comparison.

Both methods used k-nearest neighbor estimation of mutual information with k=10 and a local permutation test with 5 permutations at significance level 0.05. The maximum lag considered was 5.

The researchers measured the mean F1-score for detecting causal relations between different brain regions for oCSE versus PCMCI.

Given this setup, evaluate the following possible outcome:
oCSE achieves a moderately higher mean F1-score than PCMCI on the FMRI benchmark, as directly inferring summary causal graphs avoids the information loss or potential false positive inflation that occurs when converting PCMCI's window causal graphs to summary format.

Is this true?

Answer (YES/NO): NO